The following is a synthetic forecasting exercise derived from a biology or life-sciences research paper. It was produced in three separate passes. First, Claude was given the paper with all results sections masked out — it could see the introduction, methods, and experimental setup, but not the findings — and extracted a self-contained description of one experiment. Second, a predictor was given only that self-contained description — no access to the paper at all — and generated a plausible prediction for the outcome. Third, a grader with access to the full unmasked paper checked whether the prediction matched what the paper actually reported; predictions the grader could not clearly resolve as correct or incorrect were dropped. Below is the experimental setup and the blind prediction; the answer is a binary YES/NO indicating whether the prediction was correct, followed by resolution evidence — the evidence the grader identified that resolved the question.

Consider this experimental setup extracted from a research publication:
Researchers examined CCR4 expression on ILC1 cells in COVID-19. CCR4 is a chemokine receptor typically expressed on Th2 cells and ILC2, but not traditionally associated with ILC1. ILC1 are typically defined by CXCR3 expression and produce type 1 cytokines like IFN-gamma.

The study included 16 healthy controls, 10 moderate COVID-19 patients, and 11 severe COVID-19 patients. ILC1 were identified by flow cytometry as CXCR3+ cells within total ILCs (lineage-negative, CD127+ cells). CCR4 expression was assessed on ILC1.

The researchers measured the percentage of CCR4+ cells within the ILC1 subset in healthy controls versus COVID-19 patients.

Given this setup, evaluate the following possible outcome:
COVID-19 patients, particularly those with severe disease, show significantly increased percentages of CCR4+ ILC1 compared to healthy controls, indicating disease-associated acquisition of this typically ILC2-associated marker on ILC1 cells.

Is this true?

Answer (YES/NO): NO